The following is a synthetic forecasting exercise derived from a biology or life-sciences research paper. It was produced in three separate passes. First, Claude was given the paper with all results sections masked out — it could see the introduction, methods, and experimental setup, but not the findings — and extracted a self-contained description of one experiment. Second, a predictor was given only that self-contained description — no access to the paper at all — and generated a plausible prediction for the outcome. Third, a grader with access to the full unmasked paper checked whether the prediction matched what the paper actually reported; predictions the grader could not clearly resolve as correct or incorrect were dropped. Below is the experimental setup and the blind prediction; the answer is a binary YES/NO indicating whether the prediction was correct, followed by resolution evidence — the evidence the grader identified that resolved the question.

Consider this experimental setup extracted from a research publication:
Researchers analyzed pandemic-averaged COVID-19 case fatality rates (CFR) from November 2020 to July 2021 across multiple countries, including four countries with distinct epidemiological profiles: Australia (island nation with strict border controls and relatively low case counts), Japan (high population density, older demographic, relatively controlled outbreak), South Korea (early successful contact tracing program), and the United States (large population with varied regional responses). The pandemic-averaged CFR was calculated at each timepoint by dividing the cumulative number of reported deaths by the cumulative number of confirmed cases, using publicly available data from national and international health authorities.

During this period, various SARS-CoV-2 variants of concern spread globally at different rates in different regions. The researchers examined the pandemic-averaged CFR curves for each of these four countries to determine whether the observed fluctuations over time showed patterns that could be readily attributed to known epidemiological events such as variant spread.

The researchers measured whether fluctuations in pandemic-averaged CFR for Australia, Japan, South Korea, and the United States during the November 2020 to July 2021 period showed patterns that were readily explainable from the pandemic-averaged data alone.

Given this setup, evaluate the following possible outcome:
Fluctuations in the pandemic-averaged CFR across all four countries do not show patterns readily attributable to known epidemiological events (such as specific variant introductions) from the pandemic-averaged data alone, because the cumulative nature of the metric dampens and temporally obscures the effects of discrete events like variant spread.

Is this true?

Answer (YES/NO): YES